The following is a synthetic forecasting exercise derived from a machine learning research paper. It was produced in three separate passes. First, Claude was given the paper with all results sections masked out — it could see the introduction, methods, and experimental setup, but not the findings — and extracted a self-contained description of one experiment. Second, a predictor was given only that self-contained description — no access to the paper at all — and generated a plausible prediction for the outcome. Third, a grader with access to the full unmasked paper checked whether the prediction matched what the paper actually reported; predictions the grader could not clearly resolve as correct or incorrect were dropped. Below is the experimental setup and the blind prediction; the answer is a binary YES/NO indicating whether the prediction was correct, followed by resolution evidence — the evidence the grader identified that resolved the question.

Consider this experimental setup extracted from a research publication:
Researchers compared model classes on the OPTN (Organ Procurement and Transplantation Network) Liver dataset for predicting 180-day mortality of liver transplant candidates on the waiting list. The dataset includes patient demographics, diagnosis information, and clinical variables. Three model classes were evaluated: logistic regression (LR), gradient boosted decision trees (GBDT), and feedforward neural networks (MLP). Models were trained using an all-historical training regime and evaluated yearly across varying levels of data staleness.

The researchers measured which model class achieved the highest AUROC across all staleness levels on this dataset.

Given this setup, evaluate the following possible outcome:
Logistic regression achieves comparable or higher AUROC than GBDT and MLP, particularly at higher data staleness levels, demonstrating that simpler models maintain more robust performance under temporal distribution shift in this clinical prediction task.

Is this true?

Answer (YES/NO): NO